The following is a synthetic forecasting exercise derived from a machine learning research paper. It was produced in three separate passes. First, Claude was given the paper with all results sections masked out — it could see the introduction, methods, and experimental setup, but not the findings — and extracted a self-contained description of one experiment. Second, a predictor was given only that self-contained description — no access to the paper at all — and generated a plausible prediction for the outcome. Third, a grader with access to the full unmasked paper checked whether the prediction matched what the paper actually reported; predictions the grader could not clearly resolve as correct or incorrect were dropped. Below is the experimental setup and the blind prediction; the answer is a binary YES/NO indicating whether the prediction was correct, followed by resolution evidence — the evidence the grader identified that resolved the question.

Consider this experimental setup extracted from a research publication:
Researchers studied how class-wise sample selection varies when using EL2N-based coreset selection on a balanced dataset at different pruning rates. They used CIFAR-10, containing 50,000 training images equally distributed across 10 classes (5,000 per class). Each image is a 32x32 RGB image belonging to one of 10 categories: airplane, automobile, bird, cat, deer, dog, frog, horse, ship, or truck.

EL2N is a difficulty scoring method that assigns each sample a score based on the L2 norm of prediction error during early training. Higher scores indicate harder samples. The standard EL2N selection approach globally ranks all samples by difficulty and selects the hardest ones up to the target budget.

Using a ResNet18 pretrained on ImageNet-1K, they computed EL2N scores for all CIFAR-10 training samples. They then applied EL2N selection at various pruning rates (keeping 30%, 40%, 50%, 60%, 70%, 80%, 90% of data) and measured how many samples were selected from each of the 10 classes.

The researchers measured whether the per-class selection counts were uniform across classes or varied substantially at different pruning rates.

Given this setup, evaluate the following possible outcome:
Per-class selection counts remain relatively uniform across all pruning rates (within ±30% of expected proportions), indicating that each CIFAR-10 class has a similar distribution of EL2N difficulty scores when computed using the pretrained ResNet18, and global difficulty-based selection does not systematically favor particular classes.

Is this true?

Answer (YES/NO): NO